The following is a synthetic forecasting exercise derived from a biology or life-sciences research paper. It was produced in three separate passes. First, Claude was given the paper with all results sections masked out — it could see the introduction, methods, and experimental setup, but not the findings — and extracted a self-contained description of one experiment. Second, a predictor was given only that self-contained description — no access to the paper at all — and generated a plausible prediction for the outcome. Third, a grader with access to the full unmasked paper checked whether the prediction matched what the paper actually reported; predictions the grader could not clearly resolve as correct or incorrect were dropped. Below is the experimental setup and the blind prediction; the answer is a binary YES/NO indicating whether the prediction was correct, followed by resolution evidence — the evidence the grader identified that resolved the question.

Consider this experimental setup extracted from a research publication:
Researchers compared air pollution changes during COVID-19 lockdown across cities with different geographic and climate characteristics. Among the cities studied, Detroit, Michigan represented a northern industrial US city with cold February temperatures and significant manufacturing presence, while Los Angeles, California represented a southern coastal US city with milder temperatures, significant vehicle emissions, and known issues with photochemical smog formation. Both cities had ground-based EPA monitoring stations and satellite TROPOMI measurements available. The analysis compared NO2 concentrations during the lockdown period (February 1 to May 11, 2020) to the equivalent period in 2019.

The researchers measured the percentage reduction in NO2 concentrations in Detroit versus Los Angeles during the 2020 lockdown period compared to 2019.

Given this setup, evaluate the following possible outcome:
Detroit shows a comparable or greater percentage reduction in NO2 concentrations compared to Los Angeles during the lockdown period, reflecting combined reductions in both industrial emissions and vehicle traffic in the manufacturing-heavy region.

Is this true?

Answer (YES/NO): YES